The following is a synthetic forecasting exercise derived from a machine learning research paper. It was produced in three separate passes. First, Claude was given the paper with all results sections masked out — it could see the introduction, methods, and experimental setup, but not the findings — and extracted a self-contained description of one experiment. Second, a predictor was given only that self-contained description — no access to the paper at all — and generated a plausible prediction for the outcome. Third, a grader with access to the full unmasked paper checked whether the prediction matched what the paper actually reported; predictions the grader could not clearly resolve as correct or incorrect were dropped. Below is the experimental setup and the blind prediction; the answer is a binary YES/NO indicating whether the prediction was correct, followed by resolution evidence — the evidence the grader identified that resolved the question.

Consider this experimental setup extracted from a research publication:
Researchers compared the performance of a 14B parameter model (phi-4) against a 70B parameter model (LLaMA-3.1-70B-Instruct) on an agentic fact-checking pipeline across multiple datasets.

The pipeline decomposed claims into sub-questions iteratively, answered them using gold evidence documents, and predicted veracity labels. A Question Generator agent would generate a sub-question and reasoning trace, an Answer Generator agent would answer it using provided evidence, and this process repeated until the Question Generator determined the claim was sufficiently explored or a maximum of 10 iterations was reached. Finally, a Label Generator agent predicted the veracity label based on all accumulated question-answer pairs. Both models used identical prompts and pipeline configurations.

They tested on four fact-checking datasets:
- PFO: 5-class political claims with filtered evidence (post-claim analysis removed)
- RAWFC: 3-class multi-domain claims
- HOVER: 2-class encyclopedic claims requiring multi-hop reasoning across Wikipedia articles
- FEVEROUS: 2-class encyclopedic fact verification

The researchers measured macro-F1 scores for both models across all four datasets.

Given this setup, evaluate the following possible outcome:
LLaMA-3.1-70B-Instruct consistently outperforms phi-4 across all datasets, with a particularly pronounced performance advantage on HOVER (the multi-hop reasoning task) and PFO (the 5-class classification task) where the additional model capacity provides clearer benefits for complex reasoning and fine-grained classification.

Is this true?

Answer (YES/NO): NO